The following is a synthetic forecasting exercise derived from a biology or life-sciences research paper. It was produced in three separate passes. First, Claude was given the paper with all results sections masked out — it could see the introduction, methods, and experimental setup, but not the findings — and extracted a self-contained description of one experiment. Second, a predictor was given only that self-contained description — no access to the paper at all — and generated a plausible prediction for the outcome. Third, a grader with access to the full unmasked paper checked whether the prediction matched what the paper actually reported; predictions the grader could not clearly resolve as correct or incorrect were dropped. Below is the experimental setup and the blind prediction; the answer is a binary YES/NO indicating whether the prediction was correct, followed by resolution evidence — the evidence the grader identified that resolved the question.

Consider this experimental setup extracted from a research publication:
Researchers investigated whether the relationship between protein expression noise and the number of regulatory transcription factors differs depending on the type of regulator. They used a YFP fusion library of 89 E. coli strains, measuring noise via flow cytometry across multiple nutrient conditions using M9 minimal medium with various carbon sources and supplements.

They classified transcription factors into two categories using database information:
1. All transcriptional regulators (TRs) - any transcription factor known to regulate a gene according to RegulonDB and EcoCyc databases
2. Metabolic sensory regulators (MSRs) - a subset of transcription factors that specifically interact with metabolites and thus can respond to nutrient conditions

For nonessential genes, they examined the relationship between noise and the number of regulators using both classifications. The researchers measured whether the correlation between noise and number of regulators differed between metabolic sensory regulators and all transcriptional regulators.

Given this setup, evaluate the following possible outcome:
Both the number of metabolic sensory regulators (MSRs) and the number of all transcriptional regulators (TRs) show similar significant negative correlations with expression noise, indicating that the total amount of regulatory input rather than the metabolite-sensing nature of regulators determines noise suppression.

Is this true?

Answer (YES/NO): NO